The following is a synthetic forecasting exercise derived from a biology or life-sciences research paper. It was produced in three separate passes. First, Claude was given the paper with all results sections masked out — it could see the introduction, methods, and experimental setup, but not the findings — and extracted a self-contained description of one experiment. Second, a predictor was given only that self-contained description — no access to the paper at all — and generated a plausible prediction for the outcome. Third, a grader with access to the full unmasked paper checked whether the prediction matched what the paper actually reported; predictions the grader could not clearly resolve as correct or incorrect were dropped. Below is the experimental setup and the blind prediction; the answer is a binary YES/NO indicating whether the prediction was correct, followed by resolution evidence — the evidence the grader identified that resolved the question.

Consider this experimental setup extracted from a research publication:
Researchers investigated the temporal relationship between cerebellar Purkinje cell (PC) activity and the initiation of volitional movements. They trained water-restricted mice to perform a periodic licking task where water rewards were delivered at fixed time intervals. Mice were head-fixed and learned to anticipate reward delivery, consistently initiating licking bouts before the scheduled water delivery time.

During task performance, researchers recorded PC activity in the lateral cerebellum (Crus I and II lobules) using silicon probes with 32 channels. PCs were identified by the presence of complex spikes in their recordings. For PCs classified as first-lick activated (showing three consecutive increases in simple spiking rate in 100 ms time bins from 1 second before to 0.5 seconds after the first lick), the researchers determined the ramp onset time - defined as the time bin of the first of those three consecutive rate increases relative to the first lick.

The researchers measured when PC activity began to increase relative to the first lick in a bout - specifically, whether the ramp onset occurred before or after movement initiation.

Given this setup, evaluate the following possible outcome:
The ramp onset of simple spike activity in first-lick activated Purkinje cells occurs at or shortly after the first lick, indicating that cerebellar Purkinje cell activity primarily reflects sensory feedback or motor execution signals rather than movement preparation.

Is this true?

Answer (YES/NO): NO